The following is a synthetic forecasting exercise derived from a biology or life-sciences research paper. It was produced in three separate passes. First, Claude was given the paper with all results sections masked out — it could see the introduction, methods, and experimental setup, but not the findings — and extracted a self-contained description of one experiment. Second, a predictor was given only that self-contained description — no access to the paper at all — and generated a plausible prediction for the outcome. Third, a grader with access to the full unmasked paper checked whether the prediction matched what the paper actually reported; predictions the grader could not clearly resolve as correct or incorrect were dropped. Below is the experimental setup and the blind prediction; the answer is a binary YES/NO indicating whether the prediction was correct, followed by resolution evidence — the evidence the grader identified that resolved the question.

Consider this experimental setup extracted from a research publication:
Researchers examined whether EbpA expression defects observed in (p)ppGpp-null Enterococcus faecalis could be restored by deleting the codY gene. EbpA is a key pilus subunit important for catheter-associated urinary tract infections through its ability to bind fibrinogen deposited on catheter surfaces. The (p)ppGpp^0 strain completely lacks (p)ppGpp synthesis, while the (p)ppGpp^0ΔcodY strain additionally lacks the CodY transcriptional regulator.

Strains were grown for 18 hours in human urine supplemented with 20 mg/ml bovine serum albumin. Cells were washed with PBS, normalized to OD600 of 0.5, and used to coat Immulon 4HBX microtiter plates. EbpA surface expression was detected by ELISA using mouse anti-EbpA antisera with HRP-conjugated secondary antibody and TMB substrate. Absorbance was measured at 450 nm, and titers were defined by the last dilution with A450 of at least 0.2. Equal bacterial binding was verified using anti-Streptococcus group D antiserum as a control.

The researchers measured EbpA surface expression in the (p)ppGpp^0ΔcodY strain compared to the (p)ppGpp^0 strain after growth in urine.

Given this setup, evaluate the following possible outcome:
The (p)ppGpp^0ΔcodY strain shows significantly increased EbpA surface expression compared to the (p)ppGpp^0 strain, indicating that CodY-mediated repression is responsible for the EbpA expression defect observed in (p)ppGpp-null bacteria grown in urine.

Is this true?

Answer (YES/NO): NO